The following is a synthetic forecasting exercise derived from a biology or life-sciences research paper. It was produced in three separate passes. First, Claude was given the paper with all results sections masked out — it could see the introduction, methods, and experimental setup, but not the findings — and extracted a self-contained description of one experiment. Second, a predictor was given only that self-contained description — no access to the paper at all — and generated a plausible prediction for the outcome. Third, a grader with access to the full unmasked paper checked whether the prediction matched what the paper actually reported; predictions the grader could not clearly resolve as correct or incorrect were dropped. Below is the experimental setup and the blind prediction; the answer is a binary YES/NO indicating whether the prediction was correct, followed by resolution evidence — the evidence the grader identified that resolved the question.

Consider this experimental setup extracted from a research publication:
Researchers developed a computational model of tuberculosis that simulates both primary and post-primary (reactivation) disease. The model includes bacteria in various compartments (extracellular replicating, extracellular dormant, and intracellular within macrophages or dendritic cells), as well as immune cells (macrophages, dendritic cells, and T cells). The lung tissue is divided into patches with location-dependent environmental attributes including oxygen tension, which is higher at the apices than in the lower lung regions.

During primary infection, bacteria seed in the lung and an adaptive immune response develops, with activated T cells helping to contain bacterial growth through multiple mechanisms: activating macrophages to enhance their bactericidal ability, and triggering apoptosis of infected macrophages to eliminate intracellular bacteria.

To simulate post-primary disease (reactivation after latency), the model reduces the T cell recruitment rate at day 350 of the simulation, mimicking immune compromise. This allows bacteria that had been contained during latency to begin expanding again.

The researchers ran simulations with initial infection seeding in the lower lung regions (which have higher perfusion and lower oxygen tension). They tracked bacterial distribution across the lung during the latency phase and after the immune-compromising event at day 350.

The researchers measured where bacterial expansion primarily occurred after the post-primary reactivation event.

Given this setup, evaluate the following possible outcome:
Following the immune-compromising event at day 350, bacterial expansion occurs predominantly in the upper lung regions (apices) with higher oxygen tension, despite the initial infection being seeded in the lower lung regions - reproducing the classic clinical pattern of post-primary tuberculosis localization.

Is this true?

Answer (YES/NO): YES